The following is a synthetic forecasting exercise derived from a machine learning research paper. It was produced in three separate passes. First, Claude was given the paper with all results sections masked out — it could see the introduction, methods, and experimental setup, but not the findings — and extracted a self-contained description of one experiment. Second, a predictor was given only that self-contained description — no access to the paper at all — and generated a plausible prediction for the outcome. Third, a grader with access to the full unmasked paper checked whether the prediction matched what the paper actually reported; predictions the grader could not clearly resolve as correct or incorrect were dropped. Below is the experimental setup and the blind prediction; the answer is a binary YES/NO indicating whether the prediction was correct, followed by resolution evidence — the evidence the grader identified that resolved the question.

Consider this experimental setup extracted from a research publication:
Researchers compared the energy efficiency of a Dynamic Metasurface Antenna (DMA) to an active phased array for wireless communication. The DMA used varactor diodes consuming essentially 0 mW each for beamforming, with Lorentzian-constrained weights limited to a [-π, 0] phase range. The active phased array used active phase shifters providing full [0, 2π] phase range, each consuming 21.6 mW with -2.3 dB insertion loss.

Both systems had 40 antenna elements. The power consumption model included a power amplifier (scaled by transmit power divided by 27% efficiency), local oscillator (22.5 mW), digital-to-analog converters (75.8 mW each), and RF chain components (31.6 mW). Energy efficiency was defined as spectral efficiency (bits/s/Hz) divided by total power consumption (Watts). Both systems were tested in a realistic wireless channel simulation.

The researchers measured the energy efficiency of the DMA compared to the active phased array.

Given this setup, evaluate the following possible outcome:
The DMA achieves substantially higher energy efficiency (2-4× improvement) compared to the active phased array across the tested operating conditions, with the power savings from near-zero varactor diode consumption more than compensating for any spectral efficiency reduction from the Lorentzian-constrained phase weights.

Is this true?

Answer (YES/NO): YES